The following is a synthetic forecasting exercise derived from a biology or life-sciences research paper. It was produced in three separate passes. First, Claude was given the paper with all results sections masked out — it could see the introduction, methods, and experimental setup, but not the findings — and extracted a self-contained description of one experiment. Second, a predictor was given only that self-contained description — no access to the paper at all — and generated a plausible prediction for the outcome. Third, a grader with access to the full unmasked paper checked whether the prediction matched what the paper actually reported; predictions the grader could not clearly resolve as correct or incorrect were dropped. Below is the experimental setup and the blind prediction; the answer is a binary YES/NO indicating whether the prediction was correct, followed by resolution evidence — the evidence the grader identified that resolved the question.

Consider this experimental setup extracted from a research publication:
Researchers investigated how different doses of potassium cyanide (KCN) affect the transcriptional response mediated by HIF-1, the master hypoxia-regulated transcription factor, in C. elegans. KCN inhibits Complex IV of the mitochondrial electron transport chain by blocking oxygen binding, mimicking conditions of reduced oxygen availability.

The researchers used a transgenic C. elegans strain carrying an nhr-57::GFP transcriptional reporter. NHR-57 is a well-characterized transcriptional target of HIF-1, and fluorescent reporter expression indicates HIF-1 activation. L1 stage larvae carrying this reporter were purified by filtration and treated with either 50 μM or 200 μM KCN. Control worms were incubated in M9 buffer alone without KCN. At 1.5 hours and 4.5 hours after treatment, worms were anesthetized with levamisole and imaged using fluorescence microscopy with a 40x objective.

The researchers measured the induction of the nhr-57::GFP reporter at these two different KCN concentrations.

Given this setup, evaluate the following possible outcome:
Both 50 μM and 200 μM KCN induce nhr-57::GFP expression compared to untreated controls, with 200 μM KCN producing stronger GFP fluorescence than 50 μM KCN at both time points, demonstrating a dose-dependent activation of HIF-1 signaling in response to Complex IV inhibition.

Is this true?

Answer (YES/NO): NO